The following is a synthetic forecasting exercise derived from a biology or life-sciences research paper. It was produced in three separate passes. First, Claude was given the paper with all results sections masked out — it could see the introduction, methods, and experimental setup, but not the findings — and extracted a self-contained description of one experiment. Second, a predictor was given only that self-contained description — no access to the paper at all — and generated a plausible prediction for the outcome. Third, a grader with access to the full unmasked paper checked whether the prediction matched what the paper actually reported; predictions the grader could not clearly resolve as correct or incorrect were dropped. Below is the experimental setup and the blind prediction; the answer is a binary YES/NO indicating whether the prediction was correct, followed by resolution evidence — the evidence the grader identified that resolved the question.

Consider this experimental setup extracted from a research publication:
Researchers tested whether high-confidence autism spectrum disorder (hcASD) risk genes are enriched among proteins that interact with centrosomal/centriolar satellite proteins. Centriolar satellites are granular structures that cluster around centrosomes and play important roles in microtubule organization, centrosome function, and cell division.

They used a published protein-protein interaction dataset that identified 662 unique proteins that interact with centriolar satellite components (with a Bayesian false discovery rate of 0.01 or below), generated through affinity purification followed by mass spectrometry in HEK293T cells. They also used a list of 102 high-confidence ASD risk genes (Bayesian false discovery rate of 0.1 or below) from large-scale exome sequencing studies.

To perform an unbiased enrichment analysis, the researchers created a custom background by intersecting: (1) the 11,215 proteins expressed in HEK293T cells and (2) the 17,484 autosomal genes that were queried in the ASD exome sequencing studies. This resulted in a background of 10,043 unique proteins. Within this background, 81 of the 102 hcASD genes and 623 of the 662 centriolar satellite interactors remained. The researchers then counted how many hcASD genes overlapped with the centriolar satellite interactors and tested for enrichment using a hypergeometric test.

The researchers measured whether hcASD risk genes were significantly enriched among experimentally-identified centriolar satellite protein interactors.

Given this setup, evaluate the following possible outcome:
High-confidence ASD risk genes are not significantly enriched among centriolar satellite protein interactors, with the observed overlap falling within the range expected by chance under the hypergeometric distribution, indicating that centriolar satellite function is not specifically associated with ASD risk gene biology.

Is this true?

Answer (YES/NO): NO